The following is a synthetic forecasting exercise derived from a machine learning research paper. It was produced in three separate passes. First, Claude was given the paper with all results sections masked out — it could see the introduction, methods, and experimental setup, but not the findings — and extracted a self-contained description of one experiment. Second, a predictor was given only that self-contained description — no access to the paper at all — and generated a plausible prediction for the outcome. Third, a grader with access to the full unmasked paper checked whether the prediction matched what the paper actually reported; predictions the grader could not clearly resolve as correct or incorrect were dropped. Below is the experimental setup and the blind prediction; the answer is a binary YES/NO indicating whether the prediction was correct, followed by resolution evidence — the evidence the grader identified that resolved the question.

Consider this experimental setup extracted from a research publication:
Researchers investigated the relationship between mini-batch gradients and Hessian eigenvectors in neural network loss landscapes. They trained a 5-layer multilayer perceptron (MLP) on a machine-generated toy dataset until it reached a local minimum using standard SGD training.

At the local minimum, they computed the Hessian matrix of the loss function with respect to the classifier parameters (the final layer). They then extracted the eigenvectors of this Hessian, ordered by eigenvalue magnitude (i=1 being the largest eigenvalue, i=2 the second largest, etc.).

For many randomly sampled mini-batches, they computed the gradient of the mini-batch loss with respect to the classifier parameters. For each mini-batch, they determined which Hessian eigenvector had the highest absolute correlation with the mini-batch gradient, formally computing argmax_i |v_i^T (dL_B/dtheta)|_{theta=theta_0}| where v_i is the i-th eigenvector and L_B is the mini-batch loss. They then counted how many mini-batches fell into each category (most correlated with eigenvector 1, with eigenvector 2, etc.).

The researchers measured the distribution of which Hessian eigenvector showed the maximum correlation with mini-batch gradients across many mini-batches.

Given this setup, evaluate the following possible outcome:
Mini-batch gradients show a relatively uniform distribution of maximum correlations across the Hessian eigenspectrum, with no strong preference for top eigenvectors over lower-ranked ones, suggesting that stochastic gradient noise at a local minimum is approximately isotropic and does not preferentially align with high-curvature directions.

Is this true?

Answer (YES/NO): NO